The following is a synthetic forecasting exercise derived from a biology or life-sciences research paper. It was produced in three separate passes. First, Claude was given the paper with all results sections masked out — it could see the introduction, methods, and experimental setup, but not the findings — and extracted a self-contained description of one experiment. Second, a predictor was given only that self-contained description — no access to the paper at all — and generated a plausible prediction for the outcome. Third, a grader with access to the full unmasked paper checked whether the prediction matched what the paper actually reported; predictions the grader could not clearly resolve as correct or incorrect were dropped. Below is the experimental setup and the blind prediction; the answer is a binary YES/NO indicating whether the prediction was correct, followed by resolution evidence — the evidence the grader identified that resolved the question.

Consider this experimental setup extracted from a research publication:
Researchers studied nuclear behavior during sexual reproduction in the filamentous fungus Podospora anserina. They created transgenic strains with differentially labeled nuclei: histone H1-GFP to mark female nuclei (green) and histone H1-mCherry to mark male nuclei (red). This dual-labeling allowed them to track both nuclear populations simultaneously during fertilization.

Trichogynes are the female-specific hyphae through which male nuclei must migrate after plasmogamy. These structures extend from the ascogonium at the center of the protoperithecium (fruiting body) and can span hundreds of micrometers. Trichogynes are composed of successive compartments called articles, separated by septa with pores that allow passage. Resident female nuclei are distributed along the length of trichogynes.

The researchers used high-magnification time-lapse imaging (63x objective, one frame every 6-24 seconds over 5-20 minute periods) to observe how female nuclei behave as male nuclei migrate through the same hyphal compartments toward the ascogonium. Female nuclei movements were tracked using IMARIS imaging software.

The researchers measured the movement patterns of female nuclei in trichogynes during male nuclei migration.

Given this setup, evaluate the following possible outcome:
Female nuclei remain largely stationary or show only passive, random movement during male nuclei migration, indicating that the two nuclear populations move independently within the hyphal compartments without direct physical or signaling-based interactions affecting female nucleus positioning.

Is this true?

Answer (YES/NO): NO